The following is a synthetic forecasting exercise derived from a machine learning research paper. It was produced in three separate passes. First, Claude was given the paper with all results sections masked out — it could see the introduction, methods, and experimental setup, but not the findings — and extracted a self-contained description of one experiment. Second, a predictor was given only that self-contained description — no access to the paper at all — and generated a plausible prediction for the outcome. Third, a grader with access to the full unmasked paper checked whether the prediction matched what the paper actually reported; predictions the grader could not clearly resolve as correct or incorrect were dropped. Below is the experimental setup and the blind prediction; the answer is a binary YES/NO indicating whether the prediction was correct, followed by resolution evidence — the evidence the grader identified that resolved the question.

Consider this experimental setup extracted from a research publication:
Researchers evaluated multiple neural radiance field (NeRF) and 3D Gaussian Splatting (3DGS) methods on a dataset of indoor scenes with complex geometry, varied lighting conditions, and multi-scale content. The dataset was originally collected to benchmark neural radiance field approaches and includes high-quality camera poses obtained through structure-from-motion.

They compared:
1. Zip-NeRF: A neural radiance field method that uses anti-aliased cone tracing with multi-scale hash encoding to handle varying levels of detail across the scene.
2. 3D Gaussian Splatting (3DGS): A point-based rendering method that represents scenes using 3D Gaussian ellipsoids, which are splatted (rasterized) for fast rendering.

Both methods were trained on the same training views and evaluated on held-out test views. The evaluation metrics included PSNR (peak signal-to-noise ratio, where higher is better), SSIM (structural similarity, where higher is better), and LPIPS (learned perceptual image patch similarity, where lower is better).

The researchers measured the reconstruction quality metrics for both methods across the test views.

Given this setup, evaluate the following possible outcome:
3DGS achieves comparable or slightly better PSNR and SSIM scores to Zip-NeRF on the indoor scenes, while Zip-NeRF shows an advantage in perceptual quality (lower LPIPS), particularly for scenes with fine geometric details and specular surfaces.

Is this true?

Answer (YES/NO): NO